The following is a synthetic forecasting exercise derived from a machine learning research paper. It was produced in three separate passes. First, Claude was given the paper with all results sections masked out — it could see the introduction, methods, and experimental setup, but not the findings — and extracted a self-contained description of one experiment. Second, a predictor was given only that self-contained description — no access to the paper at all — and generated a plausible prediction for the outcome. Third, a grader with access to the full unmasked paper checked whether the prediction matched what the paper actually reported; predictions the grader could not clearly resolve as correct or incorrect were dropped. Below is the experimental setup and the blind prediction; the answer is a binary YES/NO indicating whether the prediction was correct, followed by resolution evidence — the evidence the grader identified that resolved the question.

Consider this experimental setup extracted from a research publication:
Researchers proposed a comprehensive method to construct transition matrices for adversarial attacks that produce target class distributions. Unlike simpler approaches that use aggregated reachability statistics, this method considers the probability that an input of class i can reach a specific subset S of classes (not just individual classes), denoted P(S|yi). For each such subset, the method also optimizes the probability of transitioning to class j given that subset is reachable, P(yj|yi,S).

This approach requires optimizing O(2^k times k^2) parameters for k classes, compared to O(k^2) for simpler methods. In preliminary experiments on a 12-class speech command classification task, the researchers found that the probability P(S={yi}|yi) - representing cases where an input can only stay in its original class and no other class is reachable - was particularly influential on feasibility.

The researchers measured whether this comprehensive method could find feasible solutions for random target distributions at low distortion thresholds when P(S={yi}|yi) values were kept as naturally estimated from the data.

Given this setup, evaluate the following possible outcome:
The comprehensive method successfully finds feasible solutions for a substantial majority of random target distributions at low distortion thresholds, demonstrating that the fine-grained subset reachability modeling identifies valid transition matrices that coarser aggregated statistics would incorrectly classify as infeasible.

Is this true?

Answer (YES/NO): NO